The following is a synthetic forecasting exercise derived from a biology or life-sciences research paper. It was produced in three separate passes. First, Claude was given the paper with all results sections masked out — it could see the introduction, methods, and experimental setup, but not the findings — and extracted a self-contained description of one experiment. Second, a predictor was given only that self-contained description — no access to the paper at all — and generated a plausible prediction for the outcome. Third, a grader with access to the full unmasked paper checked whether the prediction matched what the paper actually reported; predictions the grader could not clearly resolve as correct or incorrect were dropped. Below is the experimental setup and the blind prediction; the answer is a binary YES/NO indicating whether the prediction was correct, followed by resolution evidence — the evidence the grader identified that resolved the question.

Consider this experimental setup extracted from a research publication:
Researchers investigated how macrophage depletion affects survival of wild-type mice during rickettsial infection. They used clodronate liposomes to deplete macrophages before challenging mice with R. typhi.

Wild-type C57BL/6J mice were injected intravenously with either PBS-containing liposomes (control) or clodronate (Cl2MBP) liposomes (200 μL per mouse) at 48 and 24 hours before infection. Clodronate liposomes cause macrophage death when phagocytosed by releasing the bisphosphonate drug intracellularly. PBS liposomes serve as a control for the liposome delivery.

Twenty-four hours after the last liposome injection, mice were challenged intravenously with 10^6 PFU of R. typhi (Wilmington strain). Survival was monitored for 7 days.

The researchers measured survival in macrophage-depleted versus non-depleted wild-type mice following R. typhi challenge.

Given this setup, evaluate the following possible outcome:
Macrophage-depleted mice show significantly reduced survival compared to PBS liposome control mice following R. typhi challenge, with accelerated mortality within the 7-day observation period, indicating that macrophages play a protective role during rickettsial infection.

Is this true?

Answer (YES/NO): YES